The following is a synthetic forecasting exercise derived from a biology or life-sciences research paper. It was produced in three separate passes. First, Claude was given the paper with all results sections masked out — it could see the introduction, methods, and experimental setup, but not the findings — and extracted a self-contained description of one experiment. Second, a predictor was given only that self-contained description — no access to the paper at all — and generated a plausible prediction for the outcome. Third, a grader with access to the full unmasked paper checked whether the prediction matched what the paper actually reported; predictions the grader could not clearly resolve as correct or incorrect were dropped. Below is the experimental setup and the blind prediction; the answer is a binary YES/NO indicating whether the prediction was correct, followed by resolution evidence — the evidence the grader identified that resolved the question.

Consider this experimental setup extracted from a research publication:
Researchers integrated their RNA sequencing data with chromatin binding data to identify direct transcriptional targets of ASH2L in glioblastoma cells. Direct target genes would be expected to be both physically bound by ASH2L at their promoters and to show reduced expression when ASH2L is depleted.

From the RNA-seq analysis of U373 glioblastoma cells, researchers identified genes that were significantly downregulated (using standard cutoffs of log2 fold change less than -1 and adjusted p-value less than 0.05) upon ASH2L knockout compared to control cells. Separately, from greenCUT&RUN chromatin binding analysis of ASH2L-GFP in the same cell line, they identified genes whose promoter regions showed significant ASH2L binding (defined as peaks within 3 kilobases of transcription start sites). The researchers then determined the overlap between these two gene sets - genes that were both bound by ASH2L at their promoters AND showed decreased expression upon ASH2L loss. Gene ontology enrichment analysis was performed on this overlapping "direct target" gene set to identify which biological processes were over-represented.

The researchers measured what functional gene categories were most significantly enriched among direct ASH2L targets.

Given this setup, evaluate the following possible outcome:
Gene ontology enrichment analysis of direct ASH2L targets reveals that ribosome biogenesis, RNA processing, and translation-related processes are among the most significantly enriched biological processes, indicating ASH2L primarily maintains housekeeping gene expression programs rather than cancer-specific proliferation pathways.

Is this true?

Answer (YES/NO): NO